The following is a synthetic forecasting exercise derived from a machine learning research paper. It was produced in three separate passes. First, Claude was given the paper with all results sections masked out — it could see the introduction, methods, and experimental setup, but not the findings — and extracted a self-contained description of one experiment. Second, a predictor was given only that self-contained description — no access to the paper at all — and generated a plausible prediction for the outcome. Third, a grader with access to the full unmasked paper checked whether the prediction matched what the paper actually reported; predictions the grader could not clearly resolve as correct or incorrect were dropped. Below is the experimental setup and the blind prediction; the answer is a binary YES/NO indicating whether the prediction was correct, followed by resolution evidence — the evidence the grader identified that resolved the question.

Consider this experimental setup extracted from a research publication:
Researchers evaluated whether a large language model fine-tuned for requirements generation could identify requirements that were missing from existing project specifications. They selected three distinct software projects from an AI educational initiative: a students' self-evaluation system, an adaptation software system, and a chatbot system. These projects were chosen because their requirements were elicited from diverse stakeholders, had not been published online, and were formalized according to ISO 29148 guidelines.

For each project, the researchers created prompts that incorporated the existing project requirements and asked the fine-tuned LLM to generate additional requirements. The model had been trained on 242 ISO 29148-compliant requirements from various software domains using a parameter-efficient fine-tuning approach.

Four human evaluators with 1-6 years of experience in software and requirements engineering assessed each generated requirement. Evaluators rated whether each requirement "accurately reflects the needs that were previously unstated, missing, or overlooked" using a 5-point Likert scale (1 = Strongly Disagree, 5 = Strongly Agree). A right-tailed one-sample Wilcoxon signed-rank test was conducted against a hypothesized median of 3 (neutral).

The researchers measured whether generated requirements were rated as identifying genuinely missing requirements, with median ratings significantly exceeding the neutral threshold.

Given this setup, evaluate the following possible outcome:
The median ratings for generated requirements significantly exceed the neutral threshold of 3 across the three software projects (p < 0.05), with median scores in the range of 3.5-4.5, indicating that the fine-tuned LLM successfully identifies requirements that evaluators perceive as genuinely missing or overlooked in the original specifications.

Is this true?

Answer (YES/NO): YES